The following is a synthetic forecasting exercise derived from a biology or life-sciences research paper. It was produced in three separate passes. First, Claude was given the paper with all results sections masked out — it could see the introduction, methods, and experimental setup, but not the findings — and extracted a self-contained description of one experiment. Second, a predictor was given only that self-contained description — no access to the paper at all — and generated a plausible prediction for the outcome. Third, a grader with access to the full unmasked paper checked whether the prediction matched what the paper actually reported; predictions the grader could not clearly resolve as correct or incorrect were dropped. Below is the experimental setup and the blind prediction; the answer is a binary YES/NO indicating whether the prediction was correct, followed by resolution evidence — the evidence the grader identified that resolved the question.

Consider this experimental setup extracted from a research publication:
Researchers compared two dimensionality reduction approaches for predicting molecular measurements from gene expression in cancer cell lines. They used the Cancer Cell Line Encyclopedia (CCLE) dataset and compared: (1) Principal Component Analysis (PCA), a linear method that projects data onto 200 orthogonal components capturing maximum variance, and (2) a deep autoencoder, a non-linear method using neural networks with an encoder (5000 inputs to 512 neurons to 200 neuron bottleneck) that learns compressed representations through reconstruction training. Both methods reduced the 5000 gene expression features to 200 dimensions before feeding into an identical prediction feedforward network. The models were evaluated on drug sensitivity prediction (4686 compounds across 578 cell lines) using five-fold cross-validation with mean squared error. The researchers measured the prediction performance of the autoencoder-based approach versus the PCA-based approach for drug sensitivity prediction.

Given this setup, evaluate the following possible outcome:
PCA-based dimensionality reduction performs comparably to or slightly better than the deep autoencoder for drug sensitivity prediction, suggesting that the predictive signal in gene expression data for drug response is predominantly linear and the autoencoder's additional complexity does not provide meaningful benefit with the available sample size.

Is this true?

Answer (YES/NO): NO